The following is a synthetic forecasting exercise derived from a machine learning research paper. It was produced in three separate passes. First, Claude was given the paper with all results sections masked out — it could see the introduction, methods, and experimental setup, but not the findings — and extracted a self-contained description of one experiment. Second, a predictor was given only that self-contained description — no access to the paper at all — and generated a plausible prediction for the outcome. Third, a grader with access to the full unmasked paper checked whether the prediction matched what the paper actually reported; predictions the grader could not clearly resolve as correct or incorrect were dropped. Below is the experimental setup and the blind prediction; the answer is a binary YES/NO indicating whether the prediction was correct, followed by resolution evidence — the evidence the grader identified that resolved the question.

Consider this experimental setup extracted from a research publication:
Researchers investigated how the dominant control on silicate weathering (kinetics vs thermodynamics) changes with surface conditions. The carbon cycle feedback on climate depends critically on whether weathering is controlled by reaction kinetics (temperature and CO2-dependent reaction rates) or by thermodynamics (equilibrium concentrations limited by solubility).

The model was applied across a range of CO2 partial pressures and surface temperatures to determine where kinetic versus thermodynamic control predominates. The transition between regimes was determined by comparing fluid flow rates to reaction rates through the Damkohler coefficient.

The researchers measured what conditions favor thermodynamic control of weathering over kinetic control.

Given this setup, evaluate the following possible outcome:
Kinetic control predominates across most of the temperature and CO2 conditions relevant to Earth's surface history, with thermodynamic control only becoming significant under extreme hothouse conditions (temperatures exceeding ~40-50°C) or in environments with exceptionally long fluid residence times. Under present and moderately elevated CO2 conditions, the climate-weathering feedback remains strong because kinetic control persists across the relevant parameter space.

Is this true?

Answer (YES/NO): NO